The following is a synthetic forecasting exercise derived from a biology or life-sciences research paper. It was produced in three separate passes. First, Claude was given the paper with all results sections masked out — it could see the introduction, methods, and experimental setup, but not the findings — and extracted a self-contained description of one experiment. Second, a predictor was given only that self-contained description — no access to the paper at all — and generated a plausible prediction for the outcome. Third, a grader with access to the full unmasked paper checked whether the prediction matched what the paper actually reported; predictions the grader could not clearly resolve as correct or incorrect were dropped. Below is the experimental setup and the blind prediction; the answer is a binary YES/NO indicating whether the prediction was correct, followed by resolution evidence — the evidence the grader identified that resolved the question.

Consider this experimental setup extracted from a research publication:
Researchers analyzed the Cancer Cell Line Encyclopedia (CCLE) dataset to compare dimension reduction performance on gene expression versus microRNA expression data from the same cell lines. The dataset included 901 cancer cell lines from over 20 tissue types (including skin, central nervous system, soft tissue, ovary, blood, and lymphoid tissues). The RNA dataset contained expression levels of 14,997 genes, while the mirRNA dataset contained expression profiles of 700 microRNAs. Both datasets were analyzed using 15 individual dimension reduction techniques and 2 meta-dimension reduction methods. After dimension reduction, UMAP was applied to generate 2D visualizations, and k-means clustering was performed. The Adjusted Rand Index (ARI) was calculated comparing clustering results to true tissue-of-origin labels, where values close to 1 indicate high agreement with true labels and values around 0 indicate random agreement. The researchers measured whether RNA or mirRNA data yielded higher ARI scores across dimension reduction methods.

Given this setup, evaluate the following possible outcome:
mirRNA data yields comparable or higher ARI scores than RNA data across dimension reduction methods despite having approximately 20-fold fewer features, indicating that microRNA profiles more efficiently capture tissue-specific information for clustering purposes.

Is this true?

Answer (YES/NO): NO